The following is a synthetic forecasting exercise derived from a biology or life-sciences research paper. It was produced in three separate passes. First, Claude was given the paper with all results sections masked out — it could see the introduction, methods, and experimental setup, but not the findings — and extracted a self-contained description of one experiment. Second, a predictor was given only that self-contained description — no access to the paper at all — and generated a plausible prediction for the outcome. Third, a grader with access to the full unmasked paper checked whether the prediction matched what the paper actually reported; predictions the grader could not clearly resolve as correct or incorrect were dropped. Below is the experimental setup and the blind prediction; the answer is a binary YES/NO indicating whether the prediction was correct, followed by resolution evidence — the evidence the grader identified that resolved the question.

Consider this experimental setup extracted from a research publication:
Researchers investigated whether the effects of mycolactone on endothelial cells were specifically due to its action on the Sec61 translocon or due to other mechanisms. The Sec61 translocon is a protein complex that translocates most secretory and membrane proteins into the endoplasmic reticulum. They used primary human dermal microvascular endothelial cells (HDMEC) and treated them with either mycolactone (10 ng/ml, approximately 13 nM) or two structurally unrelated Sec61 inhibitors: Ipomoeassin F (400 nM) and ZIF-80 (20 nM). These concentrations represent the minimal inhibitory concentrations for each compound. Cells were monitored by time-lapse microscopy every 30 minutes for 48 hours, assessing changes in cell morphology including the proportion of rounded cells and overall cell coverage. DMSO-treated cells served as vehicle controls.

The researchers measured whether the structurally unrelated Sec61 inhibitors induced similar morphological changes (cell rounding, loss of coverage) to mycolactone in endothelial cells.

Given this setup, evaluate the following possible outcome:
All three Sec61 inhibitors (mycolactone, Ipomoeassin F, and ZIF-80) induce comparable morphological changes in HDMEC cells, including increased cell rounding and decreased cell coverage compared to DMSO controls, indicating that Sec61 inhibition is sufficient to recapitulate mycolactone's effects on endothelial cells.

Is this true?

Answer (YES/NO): YES